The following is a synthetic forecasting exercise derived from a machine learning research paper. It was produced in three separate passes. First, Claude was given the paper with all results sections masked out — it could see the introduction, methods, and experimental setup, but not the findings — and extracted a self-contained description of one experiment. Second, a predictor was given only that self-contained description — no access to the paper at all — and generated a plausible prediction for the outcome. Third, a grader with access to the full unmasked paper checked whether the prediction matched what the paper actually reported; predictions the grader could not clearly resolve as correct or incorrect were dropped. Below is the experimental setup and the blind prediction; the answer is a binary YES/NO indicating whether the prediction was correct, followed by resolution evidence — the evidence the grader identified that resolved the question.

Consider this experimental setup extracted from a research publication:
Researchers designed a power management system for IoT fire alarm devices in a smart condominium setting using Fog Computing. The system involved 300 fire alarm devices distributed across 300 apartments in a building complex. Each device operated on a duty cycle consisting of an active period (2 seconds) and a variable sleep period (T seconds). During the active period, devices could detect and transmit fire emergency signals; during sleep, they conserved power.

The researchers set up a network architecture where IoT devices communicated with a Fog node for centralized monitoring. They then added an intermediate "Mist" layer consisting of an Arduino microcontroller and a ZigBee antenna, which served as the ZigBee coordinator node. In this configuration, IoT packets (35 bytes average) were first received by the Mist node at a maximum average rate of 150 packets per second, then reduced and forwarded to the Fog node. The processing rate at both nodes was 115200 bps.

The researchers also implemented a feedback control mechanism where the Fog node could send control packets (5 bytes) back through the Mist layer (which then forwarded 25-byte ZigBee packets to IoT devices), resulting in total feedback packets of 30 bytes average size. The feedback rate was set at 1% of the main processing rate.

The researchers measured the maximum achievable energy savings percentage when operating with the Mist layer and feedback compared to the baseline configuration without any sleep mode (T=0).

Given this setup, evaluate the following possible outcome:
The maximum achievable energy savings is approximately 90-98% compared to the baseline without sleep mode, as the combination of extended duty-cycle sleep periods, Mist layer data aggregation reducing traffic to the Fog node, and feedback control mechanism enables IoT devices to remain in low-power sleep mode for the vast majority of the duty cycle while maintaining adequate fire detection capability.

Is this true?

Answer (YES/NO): NO